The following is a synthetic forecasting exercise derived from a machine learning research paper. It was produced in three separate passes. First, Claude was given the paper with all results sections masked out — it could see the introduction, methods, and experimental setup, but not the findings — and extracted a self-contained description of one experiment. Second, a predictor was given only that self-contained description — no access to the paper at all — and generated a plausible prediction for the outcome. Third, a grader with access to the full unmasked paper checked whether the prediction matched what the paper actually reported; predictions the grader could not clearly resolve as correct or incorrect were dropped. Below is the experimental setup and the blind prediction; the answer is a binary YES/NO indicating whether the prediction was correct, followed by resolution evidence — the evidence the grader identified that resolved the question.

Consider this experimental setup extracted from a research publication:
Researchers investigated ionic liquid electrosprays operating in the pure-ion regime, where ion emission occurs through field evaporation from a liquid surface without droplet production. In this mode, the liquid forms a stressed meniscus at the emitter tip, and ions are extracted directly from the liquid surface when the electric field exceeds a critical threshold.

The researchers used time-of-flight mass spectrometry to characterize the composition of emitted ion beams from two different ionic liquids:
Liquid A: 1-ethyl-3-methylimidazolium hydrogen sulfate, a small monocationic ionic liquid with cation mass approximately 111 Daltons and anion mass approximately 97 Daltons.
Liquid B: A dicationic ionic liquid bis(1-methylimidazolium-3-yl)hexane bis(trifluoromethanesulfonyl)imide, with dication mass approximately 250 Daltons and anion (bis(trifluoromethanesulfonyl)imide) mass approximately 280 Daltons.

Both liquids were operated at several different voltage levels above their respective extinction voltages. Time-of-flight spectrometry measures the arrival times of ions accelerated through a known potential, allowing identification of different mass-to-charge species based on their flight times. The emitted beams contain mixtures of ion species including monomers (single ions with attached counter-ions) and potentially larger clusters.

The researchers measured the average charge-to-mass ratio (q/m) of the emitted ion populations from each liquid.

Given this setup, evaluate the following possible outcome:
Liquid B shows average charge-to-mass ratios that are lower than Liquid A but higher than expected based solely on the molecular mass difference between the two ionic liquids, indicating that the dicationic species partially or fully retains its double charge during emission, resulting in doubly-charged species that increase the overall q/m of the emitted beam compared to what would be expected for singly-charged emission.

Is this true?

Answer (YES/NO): NO